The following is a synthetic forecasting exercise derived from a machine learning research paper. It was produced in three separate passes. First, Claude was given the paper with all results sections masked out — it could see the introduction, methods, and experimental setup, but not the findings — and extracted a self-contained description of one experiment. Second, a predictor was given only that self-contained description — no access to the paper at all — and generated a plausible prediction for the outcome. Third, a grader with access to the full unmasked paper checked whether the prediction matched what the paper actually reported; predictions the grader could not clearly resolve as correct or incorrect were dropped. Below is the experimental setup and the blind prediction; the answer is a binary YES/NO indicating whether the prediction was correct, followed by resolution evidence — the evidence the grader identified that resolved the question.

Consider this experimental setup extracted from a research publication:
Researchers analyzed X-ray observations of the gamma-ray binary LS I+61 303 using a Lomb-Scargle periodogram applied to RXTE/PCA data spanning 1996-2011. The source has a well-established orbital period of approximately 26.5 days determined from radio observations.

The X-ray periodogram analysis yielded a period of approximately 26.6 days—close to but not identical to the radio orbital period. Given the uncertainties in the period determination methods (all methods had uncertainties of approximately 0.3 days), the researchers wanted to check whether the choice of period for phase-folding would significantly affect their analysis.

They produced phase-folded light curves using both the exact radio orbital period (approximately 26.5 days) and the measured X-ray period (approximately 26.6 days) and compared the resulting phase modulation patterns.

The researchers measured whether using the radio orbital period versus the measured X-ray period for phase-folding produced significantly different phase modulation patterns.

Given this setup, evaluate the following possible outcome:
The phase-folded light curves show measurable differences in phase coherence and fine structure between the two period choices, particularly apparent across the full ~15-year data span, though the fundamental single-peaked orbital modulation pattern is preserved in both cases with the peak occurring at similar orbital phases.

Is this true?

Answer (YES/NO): NO